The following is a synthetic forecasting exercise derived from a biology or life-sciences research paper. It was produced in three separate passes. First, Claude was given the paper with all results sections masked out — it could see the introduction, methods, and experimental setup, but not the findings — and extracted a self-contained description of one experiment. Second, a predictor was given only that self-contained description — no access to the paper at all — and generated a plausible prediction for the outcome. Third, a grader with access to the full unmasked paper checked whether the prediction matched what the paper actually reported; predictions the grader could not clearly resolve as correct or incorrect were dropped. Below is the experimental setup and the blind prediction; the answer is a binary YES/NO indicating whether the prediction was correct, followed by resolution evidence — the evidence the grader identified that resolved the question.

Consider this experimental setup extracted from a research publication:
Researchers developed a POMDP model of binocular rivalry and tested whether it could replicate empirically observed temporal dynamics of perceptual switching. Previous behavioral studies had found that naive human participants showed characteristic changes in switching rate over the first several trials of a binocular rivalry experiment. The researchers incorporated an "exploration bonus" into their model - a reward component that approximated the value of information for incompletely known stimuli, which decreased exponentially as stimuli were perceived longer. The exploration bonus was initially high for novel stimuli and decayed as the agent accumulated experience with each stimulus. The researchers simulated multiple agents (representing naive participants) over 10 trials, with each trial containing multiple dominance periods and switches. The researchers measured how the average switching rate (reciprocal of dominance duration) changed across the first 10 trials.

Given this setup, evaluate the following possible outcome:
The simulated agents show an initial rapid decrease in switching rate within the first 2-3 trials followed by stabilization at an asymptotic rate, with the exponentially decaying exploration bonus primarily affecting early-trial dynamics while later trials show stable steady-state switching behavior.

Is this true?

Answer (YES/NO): NO